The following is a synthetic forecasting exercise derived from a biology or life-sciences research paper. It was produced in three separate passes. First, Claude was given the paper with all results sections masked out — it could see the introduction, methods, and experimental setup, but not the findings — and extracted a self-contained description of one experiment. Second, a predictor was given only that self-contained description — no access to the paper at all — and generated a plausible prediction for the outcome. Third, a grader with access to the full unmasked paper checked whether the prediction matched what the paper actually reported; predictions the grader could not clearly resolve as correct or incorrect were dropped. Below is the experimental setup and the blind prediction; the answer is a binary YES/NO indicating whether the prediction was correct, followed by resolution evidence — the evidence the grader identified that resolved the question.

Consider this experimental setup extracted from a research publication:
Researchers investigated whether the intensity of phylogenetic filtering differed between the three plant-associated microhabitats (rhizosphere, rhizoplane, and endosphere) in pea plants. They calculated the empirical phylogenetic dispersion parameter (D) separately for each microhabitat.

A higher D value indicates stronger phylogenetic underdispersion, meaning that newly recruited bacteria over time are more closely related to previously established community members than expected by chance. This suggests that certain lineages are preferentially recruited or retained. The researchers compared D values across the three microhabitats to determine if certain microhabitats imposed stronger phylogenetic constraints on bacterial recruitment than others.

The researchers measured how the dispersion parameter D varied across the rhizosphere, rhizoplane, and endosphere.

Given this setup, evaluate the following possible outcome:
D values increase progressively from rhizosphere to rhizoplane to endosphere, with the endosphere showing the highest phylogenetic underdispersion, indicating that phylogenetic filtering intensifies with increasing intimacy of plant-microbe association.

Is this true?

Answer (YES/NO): NO